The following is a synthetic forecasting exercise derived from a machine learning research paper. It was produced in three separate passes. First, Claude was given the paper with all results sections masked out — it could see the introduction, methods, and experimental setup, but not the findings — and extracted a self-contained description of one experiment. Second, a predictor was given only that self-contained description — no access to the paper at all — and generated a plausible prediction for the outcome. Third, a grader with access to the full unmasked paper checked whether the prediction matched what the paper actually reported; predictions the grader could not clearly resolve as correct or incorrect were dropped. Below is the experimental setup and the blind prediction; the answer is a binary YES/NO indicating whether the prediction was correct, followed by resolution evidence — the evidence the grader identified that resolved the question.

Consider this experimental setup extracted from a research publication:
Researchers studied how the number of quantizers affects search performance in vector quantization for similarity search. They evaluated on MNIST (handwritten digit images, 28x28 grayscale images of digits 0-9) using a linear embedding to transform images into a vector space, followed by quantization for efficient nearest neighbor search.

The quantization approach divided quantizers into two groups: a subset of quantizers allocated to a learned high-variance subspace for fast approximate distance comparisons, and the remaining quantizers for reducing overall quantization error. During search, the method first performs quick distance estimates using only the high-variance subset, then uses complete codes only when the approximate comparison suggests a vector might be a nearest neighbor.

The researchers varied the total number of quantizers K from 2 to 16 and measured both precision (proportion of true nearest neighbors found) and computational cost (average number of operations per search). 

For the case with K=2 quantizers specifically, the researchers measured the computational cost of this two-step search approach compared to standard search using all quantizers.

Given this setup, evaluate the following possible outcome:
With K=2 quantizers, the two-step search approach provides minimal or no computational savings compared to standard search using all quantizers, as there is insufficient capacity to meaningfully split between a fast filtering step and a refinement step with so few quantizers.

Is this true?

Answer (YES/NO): YES